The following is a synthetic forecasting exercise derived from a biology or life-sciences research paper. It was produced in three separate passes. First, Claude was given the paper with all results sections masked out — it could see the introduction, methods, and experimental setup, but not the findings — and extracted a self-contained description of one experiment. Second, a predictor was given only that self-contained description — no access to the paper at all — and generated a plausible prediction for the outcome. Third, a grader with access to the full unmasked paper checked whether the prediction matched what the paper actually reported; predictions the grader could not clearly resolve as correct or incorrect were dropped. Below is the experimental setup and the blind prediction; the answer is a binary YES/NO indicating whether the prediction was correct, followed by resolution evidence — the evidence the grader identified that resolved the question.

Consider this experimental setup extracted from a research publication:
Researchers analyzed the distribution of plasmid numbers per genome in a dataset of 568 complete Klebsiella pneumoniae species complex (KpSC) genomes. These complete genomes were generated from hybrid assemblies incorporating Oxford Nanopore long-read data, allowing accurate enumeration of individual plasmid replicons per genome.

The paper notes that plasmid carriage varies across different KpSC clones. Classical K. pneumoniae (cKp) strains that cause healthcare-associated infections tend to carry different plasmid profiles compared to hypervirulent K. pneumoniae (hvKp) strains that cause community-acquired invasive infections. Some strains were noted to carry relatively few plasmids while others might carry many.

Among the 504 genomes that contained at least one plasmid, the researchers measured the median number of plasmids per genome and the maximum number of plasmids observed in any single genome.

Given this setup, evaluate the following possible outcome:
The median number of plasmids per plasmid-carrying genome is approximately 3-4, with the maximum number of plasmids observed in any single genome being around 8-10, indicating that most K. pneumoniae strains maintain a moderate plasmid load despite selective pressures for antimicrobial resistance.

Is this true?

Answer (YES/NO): NO